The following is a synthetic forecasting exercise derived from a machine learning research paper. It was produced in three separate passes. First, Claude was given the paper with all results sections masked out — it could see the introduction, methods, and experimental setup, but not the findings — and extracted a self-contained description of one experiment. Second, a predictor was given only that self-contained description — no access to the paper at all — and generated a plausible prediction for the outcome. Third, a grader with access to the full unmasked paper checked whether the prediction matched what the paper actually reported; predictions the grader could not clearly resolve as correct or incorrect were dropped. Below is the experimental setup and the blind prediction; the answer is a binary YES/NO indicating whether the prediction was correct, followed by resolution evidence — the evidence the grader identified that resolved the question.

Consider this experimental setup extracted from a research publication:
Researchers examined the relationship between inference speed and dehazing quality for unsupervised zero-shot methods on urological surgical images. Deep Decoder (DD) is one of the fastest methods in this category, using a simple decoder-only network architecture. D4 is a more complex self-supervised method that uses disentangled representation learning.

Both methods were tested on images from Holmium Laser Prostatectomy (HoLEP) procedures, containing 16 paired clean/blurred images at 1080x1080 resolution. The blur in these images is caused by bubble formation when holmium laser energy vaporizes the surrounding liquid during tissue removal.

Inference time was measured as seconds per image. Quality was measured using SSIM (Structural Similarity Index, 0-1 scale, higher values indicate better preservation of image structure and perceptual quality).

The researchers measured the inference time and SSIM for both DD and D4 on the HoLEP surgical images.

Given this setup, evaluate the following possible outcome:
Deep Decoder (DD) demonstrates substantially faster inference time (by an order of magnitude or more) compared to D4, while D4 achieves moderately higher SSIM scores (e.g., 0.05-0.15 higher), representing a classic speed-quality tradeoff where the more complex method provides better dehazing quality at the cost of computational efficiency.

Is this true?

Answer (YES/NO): NO